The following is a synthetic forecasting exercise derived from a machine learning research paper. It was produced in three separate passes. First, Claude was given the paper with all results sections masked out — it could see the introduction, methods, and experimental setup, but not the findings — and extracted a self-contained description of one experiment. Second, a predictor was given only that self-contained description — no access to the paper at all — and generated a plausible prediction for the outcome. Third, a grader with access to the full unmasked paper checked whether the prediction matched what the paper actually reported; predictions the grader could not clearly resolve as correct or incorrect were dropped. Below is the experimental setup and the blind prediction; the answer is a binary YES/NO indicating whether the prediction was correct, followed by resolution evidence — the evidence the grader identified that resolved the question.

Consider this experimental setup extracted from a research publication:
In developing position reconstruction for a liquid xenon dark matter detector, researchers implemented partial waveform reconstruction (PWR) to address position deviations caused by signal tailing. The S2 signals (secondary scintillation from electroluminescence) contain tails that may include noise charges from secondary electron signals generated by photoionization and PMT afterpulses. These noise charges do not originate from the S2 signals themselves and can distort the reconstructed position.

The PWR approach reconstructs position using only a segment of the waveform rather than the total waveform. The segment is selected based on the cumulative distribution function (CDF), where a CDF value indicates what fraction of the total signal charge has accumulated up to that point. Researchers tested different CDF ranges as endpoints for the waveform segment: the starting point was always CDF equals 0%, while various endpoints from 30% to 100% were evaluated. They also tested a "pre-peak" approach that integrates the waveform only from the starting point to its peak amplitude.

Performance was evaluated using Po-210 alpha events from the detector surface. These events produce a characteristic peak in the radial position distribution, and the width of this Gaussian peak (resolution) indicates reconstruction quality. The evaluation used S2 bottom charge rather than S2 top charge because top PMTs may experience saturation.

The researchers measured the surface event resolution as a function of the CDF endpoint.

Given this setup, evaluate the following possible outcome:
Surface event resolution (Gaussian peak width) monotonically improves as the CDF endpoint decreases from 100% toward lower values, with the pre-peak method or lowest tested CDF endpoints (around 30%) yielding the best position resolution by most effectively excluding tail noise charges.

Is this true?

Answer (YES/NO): NO